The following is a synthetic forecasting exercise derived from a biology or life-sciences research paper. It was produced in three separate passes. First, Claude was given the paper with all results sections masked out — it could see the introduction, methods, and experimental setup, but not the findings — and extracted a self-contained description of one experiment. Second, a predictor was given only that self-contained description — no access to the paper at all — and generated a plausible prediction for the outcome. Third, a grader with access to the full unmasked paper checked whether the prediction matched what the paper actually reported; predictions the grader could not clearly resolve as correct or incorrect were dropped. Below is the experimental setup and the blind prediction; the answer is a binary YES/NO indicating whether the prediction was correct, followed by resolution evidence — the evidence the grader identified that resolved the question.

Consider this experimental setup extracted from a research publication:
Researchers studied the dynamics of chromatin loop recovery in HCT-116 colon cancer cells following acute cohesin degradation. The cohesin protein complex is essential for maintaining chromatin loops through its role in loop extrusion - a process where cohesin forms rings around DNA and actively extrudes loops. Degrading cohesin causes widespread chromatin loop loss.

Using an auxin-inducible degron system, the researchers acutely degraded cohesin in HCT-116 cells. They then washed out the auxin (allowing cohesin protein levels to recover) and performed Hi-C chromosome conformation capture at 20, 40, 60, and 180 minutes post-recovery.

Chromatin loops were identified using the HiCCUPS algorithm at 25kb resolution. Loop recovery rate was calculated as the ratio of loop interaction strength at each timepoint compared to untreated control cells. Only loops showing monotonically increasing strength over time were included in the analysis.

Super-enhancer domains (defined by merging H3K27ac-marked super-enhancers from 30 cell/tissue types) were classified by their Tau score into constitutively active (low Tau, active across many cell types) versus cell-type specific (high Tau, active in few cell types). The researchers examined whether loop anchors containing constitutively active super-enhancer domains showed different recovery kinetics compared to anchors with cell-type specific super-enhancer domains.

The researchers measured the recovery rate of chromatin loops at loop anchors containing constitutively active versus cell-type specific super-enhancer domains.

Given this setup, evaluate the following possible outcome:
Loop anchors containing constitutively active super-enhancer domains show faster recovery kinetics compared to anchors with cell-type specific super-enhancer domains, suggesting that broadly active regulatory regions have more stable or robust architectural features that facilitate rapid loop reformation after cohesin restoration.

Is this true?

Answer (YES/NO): YES